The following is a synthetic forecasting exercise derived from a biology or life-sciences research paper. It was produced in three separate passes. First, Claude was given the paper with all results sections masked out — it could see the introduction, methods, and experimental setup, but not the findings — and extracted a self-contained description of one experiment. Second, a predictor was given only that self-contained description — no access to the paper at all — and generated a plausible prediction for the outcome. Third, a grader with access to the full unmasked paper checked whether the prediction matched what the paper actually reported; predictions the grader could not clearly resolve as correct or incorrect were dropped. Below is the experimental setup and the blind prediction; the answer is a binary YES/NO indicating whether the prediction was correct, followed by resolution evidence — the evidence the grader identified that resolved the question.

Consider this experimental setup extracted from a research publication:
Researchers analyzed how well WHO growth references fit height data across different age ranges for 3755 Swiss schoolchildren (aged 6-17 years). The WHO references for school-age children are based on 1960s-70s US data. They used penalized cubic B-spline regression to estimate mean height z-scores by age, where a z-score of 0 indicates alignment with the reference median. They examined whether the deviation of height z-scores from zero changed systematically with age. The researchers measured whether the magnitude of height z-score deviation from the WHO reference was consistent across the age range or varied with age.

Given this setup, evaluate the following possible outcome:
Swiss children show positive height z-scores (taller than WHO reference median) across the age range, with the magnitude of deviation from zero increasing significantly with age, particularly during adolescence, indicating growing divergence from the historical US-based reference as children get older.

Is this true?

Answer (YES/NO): NO